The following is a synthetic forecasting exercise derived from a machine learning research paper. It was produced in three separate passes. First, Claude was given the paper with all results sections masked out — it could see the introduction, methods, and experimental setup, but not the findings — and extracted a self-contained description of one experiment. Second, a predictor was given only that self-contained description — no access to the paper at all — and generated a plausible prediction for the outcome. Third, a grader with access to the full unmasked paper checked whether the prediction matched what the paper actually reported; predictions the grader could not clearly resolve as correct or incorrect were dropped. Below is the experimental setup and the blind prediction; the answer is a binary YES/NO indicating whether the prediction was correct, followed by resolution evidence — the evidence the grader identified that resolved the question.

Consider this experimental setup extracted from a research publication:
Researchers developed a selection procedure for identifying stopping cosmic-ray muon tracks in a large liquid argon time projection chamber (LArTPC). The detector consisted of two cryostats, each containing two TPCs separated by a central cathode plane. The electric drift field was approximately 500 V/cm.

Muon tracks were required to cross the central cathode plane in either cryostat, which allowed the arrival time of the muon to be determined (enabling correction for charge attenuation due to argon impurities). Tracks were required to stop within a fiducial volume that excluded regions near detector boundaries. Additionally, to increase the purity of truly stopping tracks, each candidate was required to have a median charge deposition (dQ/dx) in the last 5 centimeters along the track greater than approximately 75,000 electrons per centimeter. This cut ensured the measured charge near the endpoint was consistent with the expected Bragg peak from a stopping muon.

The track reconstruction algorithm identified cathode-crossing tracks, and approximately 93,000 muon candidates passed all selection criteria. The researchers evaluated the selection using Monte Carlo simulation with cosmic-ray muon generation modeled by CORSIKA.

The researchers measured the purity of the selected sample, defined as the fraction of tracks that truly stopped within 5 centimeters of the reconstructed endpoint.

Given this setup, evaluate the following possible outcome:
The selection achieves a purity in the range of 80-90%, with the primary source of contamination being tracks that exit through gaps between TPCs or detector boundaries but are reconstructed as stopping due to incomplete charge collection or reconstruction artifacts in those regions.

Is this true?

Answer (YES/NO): NO